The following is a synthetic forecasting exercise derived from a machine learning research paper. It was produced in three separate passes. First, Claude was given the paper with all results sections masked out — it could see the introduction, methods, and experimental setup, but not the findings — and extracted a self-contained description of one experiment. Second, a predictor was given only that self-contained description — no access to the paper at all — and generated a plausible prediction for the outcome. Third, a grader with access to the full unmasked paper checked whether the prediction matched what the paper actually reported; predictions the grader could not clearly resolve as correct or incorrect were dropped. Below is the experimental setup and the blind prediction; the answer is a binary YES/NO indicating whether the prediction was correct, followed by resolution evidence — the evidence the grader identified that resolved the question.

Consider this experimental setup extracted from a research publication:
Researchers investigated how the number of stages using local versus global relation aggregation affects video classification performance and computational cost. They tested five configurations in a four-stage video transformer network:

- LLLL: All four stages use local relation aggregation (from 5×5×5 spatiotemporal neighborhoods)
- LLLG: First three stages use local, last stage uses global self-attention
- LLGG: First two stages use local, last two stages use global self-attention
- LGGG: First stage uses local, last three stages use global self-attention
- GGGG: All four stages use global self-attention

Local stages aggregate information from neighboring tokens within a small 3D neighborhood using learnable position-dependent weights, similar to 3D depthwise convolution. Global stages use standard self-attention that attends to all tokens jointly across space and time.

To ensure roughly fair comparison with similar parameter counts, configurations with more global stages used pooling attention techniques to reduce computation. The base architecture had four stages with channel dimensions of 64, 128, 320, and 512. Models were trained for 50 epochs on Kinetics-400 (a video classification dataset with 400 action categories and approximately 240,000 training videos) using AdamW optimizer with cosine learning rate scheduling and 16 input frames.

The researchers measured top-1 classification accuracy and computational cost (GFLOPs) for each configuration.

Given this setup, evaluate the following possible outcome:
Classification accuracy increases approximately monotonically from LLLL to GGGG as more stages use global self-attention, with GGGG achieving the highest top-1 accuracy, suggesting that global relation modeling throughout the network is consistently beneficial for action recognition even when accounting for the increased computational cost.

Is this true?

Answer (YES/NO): NO